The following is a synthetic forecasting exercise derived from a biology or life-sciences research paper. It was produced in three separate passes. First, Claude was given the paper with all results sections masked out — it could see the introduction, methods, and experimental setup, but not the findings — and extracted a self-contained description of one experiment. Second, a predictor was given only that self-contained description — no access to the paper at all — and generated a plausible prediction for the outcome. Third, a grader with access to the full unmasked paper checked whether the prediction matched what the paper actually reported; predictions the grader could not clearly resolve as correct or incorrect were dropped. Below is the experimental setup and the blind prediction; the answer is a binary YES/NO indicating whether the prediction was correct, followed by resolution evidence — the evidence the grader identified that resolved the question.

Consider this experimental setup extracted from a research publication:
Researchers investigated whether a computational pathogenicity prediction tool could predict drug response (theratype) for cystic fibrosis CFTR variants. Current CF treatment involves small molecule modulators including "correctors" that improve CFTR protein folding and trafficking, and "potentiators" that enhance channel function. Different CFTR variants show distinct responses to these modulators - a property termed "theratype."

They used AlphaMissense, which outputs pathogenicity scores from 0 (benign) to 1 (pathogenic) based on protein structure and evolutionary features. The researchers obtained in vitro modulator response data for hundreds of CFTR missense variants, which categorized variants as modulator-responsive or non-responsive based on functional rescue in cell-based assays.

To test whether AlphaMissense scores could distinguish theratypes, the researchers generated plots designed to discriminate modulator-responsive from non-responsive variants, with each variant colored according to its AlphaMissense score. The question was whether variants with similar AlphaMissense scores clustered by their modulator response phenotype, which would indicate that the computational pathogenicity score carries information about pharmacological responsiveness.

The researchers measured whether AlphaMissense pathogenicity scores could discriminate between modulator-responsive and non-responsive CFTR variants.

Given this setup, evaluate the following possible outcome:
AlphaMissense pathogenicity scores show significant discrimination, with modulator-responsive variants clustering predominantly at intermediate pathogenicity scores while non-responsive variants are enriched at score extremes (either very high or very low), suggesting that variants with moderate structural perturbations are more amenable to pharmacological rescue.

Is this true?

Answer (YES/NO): NO